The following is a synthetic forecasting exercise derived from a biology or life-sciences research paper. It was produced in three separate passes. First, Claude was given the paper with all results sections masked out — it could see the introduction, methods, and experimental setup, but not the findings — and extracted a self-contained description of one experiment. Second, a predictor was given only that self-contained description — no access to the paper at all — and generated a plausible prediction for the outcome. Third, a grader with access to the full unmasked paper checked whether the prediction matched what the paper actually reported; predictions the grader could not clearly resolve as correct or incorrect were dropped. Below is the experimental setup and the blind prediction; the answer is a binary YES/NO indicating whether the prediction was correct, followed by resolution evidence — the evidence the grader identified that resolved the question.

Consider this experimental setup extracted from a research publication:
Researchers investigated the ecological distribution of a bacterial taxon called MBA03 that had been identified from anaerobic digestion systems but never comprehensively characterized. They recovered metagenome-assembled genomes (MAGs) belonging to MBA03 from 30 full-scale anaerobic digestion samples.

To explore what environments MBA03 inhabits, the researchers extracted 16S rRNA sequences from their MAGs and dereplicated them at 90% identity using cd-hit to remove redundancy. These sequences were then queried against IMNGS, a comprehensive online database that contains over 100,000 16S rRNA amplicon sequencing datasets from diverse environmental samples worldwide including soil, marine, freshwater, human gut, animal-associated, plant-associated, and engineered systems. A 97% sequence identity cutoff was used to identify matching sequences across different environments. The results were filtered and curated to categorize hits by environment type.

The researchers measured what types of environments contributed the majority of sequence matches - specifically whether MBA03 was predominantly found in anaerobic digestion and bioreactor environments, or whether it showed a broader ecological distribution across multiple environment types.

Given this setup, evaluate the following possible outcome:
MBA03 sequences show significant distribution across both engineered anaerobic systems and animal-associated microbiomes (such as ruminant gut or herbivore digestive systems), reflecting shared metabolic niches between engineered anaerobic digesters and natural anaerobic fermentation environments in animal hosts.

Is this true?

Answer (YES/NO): NO